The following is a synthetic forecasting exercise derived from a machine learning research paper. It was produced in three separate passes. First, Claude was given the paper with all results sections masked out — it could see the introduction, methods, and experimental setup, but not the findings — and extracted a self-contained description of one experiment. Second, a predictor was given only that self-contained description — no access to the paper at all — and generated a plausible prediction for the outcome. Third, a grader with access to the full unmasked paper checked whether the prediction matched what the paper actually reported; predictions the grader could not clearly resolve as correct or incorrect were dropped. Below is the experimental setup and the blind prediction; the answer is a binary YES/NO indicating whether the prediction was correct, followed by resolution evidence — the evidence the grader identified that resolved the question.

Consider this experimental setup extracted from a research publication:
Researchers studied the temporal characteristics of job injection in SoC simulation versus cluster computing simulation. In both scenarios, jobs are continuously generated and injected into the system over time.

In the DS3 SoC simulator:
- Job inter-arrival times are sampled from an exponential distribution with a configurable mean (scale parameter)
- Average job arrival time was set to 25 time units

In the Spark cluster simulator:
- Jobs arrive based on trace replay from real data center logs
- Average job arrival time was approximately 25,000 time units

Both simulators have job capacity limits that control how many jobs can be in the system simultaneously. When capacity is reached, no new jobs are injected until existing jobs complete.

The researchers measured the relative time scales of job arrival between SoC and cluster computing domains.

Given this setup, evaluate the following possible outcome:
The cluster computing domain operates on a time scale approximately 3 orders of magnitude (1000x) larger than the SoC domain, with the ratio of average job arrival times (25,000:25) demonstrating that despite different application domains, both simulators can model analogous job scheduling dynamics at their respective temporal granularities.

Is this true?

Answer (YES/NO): NO